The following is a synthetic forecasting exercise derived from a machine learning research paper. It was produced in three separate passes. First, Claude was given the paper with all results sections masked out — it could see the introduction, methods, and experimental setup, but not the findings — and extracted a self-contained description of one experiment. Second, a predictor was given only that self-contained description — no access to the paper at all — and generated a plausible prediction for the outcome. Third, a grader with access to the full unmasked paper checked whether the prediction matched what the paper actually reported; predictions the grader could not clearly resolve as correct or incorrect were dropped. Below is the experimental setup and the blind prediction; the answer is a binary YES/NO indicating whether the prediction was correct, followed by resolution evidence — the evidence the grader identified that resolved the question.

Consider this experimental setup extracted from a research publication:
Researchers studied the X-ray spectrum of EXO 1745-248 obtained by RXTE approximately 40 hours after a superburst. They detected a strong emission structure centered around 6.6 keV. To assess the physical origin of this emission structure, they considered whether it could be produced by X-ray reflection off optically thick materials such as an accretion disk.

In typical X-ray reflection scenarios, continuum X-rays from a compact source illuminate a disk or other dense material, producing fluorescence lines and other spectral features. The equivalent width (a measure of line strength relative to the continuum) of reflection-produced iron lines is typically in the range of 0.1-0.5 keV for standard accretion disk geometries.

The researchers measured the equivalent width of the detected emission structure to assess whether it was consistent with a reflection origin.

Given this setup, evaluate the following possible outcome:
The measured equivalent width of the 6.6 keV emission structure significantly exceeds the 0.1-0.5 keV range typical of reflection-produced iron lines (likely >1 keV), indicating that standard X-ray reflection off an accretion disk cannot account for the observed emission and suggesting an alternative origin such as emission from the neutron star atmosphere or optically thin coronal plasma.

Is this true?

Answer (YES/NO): YES